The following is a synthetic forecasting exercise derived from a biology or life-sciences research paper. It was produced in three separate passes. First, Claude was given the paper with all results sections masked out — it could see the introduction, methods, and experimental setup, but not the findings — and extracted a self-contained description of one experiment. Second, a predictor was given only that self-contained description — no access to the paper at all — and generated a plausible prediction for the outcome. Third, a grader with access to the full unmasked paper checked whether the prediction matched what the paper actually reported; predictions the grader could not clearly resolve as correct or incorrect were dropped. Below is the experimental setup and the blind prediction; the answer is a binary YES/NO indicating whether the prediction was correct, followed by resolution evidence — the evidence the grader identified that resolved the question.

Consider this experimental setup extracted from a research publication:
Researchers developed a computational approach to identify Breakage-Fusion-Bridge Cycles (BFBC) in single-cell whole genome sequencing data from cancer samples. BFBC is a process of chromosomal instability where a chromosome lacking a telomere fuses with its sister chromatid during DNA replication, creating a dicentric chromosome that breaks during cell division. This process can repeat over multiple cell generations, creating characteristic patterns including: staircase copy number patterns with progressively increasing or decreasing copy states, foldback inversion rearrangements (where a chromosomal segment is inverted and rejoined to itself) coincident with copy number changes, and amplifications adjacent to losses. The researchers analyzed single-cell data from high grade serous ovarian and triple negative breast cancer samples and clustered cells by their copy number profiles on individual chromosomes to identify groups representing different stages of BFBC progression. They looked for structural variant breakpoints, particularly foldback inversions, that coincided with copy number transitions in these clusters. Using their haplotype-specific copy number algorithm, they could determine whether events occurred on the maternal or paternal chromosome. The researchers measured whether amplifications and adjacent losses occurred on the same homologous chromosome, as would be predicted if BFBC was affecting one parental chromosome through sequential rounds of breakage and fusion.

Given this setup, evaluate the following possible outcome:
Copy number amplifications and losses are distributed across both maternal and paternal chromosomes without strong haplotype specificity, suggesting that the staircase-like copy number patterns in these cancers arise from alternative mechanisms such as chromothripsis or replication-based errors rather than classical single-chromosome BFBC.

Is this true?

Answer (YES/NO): NO